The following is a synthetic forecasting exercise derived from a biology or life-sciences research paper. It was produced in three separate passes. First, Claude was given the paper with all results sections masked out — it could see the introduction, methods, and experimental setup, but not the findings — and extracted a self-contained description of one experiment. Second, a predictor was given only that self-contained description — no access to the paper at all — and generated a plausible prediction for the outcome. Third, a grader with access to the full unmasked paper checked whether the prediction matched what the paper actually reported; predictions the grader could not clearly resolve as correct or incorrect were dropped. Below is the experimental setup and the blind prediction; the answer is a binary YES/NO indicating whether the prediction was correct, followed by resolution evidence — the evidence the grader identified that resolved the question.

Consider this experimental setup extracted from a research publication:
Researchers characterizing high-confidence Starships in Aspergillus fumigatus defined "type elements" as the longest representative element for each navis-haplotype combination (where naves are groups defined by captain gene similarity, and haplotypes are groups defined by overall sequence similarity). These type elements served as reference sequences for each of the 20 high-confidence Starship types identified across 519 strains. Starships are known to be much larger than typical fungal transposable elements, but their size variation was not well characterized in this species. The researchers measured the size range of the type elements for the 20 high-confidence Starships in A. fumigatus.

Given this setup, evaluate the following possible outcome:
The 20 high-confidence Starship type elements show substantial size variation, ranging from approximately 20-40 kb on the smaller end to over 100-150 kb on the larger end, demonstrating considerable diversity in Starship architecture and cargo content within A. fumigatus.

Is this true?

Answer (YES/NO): NO